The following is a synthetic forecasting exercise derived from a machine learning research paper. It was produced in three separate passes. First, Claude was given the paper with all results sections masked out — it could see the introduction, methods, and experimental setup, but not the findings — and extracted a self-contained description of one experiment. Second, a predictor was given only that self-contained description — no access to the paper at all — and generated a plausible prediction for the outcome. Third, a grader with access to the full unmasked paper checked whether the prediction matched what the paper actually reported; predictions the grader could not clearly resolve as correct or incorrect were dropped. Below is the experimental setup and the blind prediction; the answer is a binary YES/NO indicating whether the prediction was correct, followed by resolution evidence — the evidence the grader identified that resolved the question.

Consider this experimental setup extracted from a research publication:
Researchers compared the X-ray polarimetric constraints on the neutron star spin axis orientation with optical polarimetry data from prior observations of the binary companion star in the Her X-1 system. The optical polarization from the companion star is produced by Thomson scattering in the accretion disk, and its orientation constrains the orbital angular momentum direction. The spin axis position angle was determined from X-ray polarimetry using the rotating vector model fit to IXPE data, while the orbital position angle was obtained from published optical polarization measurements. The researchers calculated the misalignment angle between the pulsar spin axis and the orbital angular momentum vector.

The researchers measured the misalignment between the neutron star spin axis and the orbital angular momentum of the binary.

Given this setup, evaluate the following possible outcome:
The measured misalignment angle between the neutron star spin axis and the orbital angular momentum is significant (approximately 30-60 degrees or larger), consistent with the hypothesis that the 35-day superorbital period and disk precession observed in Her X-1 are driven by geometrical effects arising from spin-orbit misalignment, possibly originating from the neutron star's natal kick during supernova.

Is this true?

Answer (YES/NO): YES